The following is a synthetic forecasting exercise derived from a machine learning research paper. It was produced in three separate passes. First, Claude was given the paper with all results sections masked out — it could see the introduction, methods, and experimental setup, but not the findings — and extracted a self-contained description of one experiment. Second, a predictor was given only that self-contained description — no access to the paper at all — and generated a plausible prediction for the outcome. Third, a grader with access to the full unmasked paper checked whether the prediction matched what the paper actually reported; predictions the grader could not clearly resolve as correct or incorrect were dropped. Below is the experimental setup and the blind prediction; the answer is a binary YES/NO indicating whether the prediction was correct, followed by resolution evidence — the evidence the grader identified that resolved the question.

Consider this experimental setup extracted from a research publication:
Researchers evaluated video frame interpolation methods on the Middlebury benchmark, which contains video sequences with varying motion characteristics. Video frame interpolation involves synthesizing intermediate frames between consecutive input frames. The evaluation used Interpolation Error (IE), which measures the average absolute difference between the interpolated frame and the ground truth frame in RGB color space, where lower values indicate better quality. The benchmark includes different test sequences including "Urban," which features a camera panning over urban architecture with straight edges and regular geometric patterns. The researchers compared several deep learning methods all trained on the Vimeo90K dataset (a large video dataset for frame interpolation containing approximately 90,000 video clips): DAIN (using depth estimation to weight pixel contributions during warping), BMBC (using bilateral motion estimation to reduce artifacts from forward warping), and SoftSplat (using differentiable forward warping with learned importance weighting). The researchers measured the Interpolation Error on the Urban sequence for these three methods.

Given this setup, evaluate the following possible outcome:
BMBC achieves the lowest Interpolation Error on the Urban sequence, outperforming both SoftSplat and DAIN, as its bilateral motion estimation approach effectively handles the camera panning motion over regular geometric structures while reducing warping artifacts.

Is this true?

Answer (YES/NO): NO